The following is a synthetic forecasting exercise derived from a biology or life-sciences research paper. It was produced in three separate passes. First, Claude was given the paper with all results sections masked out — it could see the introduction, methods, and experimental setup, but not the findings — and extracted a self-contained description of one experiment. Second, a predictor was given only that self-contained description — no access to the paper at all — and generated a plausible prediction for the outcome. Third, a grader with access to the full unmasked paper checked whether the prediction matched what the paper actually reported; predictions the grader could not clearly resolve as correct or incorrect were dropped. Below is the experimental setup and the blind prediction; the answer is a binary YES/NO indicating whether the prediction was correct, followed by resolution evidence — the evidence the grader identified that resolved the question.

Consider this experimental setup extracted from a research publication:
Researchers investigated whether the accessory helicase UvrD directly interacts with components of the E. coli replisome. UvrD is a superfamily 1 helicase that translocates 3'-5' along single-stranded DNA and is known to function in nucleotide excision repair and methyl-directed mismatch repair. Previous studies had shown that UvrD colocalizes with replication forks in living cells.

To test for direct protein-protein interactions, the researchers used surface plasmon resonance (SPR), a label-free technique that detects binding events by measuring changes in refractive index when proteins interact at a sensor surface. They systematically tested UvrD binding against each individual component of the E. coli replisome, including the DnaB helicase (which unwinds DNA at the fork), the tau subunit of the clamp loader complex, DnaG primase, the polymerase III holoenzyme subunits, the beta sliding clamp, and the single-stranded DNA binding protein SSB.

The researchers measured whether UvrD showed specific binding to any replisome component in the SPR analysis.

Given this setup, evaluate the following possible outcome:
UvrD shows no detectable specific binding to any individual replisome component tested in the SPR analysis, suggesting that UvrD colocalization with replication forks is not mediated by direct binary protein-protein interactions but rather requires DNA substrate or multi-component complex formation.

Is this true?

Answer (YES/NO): NO